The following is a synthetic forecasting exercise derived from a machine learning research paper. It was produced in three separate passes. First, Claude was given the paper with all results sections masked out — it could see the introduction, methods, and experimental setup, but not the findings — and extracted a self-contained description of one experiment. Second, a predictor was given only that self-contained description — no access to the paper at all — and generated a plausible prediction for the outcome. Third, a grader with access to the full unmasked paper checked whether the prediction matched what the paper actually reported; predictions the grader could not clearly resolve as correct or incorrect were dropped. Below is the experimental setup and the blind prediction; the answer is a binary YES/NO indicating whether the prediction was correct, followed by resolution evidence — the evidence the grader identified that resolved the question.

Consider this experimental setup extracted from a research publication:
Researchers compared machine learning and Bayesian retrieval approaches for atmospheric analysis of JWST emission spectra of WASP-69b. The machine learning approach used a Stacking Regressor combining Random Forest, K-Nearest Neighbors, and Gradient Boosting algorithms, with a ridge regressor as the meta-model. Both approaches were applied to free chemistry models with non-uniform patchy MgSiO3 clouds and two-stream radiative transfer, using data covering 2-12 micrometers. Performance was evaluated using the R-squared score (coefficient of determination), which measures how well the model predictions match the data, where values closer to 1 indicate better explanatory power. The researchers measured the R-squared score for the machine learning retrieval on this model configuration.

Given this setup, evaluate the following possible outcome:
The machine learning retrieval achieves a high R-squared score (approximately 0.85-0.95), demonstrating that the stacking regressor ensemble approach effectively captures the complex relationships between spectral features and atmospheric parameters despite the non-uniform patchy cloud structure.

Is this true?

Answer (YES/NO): NO